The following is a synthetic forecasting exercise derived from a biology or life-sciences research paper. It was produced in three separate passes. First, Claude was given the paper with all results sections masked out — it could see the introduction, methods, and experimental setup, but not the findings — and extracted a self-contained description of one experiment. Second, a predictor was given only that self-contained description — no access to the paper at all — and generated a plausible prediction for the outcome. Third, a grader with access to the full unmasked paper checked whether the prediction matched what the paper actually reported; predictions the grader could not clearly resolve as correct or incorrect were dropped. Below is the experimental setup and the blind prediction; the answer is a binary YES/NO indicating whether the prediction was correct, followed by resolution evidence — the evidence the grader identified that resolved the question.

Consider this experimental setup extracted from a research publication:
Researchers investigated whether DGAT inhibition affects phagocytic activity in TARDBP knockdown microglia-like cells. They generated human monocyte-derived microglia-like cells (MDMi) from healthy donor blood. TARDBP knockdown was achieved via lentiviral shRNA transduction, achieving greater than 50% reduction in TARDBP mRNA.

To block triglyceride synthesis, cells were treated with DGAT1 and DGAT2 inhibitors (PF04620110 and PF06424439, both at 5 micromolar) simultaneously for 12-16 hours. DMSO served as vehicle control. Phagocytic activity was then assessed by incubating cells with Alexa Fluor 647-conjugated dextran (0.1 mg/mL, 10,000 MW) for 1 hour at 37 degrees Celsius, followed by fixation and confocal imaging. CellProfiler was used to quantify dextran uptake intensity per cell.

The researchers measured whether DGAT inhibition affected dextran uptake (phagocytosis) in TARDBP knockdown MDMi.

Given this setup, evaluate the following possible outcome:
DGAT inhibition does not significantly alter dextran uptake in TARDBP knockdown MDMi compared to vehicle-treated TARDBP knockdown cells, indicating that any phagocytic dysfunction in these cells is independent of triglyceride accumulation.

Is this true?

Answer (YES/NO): NO